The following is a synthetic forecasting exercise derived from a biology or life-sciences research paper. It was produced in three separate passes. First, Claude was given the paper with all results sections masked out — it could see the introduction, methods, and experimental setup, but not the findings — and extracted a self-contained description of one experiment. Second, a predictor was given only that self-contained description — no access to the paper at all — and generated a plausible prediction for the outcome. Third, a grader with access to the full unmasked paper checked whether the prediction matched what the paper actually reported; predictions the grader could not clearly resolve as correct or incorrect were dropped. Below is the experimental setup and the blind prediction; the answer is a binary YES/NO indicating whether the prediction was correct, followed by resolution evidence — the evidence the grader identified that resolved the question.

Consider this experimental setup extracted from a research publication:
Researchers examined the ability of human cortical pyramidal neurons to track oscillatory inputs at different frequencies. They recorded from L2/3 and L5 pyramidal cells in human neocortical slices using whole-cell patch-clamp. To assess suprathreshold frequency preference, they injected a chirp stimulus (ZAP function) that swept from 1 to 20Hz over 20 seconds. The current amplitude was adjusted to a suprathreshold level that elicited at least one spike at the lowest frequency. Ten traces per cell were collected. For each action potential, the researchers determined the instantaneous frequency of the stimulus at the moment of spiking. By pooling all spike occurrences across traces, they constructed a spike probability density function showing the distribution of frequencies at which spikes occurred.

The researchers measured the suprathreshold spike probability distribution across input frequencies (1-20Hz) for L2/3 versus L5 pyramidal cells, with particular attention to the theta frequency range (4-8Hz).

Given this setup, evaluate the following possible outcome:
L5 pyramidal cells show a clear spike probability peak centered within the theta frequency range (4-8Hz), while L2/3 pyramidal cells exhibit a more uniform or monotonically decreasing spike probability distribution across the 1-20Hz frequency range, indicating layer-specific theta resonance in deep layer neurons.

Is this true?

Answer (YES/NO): NO